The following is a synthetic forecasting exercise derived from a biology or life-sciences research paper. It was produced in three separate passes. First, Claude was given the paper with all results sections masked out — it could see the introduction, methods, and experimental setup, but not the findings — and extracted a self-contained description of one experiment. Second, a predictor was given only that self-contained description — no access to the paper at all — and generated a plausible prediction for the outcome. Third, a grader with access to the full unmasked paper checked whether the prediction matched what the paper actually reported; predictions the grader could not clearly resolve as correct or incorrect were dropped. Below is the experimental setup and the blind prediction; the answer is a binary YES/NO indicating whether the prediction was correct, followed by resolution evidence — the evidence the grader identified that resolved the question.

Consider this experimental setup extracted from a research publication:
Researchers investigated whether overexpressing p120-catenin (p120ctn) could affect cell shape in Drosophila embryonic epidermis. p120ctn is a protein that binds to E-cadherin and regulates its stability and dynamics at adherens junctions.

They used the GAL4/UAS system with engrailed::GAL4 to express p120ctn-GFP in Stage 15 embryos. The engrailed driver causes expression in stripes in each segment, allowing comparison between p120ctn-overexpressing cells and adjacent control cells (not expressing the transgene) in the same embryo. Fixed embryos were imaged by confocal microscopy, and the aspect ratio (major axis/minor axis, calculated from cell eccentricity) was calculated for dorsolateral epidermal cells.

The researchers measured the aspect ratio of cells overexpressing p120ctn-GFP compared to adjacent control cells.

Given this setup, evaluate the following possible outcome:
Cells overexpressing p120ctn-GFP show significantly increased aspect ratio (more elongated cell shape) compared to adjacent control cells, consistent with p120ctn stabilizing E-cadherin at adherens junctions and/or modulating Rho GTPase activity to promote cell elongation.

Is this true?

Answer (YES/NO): NO